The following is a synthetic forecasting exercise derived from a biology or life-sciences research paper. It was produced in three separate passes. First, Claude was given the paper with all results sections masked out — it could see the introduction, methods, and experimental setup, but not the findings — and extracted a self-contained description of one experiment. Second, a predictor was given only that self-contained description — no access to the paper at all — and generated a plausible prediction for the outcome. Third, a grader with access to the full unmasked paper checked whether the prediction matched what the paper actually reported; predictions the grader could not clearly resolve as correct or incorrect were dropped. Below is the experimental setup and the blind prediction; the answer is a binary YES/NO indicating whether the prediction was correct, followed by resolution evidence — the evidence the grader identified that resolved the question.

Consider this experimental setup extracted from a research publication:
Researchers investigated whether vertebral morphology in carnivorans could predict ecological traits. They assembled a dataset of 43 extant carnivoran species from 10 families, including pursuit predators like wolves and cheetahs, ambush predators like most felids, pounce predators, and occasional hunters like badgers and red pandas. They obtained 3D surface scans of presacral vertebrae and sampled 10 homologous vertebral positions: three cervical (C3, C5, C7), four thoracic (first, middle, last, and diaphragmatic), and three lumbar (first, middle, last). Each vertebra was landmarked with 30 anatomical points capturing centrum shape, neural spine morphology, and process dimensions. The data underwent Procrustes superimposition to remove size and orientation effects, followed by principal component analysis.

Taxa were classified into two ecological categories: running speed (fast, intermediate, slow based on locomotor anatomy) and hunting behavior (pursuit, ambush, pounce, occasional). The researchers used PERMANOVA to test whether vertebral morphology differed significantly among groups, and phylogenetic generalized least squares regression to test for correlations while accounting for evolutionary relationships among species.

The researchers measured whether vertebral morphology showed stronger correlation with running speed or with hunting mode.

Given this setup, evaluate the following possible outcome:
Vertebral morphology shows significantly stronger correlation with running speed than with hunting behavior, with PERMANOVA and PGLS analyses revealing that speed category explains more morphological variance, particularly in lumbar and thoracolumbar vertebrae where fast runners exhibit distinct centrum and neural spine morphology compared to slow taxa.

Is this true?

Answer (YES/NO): YES